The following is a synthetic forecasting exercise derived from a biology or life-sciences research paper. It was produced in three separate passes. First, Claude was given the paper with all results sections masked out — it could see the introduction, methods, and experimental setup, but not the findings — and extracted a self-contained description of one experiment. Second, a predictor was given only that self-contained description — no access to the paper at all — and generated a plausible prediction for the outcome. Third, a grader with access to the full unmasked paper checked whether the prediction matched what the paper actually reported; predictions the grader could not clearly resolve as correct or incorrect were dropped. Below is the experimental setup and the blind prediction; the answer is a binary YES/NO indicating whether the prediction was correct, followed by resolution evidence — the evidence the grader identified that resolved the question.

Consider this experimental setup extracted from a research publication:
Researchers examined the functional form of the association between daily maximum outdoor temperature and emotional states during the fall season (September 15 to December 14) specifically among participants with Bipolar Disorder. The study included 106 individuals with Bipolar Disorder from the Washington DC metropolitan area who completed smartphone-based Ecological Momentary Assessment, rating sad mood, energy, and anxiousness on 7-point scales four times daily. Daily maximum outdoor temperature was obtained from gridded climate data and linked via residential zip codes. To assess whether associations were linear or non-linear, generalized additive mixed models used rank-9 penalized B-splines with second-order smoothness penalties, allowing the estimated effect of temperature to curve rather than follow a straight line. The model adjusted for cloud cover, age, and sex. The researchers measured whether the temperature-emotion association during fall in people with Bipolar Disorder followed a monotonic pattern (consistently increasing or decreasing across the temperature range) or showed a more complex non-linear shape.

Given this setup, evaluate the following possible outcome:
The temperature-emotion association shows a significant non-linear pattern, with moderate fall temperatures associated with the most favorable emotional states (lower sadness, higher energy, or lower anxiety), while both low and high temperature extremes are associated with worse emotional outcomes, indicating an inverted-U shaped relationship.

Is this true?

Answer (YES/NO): NO